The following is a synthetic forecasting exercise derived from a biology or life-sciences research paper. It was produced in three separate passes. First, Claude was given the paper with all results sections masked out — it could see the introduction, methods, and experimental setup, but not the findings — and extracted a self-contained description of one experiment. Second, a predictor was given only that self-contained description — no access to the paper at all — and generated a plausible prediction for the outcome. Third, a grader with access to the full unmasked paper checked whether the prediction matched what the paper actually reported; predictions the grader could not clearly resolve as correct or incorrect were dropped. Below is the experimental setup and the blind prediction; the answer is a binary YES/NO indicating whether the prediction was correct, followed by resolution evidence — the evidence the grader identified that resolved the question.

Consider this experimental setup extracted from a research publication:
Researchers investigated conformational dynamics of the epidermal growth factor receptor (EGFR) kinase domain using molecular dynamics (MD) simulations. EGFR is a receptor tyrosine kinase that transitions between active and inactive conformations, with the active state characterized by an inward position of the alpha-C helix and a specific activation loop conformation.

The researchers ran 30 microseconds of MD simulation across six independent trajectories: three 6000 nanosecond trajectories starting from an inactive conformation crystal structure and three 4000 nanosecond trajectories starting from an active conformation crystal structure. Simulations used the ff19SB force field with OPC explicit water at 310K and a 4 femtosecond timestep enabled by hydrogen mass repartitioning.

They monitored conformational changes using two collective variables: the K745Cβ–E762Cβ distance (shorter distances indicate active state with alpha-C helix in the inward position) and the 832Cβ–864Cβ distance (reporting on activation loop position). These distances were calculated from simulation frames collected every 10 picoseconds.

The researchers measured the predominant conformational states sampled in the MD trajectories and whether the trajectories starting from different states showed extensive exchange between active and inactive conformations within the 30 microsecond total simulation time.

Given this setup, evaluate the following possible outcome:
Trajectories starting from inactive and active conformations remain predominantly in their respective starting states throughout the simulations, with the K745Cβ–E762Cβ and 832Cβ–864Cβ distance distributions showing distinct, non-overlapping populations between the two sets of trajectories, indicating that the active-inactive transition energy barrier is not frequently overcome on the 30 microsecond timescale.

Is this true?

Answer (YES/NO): NO